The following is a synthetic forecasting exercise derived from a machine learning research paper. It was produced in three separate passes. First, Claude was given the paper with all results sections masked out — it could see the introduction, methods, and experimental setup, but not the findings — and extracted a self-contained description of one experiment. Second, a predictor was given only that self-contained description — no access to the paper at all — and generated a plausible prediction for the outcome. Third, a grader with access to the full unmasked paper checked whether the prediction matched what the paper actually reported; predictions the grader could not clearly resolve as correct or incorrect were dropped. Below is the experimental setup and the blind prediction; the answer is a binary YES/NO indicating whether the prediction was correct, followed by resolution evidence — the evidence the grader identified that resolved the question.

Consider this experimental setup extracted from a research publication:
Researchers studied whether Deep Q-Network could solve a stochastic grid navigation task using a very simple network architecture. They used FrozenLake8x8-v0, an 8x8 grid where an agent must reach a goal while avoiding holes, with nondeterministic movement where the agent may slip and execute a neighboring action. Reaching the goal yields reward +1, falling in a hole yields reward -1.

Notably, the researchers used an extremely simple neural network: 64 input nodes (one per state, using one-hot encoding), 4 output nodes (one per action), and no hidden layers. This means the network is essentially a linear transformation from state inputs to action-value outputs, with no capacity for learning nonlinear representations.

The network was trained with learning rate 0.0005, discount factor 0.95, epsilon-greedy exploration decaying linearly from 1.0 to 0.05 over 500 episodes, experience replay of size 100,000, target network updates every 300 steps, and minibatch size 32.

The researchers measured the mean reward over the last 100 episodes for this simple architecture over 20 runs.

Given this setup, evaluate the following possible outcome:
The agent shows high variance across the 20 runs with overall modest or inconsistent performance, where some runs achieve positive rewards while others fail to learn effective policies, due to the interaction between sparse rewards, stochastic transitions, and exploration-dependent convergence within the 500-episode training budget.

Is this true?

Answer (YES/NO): NO